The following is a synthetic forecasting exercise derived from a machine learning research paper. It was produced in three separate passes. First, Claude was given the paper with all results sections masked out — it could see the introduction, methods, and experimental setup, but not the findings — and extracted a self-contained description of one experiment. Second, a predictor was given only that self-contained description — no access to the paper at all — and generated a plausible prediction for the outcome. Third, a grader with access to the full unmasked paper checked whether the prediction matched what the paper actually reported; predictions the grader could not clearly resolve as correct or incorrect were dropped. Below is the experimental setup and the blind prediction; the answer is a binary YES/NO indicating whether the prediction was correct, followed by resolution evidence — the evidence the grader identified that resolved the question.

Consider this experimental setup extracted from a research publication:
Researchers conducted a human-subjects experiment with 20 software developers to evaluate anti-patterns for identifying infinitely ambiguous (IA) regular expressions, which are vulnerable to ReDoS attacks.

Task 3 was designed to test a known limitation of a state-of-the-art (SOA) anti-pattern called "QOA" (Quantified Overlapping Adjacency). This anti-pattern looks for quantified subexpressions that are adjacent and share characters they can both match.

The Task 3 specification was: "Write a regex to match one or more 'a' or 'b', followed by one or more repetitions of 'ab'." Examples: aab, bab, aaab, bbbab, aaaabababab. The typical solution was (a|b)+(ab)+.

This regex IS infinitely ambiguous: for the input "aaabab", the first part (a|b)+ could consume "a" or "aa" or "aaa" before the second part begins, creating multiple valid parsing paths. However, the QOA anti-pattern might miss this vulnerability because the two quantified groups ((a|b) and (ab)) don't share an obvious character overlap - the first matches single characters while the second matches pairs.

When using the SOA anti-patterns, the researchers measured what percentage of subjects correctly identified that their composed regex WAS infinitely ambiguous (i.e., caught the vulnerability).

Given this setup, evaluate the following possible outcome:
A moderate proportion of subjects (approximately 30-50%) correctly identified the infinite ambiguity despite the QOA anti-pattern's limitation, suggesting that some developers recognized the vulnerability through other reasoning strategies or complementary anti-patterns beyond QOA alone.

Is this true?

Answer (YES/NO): NO